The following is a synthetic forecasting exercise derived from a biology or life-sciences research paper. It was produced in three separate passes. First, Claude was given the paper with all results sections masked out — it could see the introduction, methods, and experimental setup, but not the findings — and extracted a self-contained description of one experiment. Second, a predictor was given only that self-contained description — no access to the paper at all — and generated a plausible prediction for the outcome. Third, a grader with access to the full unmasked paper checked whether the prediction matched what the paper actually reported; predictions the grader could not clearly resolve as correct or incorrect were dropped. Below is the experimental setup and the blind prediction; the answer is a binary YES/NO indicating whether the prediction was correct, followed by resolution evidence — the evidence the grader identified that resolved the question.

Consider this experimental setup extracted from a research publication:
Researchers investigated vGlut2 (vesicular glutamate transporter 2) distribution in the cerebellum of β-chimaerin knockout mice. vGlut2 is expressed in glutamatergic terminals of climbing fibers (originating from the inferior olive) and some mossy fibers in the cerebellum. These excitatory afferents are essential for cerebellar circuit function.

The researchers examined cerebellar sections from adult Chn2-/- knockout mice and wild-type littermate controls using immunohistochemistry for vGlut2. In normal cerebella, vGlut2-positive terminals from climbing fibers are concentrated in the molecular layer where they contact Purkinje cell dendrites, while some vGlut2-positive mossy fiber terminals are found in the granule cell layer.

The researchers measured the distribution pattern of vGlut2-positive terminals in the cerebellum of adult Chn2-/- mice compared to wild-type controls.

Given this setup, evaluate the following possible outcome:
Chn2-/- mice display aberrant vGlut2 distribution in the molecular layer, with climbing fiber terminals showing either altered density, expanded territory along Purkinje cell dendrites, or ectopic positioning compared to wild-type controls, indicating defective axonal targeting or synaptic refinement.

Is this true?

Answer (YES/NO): NO